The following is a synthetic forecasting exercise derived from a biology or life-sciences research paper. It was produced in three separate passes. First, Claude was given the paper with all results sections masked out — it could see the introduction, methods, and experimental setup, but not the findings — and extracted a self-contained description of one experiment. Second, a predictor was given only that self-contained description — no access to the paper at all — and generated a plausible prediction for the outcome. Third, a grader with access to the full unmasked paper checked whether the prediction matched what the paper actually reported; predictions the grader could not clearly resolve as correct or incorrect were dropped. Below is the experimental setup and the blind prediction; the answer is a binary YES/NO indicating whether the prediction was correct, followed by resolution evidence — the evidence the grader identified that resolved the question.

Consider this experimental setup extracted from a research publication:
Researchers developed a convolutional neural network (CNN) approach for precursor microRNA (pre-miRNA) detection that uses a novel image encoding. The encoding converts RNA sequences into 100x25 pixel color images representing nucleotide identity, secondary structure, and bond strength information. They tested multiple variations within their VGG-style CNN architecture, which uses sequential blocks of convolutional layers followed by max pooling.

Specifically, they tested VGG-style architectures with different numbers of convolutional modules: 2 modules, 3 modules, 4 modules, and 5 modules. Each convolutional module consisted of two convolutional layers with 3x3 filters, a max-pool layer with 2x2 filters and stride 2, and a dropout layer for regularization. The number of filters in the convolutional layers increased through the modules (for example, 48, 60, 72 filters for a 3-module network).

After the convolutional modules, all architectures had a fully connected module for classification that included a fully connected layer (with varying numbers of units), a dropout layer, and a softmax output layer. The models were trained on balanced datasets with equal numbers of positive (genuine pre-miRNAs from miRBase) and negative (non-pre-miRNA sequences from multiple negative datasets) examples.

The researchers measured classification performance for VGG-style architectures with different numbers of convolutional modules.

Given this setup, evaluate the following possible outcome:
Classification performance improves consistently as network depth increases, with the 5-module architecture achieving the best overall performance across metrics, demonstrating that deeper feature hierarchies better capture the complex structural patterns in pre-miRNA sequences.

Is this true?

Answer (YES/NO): NO